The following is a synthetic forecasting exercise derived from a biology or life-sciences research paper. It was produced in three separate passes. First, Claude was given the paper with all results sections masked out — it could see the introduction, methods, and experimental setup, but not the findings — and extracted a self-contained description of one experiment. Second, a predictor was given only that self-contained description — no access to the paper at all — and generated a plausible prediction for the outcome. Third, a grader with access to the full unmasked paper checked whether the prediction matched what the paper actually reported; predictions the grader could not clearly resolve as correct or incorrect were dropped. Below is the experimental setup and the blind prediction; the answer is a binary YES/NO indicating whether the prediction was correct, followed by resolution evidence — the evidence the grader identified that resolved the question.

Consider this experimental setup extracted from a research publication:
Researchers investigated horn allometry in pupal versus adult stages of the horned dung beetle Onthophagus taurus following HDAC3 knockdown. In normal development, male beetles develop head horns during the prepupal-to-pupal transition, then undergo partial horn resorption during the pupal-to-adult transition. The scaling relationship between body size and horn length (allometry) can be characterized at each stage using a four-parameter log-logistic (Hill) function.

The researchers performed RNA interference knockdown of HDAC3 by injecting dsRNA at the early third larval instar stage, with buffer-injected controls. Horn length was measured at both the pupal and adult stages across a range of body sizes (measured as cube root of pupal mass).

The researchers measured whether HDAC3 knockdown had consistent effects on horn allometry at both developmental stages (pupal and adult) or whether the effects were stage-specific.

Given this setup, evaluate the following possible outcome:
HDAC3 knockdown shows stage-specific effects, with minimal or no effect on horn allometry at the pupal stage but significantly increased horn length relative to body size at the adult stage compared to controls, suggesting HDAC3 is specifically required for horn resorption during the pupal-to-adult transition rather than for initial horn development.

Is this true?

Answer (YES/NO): NO